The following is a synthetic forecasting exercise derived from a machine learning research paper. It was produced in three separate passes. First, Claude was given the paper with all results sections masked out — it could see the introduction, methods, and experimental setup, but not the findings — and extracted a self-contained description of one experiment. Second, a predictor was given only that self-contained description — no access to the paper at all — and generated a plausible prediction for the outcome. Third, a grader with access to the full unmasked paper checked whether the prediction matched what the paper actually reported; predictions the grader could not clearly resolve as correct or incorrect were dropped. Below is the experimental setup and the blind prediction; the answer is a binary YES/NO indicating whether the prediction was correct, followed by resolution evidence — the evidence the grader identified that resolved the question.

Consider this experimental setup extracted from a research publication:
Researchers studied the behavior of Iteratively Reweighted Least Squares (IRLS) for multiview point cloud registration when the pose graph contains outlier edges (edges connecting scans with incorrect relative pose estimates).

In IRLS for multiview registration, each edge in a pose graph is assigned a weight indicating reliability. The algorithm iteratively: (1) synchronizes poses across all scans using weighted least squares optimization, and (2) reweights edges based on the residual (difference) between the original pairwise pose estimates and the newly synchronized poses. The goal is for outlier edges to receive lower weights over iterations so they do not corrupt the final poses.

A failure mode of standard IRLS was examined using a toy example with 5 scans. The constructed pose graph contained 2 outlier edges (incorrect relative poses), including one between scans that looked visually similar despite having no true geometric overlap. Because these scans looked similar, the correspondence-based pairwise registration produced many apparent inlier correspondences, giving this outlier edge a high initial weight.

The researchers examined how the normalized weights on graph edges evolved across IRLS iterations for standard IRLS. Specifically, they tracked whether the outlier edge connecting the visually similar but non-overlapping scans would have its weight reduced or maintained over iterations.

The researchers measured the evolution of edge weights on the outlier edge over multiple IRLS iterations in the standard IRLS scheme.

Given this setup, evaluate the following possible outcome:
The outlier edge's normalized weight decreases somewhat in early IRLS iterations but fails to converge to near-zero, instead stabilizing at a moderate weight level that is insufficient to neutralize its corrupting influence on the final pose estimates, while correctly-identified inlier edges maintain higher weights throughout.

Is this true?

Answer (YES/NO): NO